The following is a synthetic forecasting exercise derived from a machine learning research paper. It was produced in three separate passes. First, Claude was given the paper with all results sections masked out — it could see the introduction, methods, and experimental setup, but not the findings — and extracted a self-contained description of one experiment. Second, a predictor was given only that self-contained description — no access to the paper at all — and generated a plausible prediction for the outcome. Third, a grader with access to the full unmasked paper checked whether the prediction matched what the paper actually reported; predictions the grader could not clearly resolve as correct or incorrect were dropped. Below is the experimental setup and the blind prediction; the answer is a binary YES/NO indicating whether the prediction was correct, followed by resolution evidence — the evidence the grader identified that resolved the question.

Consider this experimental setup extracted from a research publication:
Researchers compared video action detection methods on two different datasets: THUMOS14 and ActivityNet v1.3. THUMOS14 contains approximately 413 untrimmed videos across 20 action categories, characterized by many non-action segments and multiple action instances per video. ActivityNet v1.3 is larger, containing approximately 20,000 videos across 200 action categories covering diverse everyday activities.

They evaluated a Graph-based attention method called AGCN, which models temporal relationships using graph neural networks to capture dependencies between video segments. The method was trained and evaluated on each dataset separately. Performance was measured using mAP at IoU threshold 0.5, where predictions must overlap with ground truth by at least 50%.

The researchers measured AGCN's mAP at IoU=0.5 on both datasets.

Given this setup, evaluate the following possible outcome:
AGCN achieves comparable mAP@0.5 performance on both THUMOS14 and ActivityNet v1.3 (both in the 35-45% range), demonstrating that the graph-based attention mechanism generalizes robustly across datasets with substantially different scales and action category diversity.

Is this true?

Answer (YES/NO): NO